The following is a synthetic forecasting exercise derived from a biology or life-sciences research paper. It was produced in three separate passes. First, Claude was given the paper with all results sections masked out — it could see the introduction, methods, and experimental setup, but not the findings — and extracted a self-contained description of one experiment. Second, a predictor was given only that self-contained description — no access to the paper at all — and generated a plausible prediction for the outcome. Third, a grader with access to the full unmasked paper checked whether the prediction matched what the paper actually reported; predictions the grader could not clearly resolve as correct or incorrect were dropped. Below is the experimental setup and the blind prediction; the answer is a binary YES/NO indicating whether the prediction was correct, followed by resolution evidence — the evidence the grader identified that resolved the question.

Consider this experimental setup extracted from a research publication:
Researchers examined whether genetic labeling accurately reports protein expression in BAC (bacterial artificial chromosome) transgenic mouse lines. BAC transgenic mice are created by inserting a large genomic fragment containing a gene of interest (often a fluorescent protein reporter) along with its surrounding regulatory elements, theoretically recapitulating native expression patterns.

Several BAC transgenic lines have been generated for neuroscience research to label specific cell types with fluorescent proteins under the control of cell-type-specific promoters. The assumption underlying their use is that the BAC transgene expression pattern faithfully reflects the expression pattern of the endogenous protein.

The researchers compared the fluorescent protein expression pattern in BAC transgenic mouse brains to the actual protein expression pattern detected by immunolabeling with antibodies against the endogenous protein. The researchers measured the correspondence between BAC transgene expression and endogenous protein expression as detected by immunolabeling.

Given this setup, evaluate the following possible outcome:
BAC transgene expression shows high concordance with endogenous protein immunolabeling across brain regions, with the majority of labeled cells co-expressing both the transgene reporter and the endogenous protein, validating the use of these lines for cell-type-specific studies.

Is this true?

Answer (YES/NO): NO